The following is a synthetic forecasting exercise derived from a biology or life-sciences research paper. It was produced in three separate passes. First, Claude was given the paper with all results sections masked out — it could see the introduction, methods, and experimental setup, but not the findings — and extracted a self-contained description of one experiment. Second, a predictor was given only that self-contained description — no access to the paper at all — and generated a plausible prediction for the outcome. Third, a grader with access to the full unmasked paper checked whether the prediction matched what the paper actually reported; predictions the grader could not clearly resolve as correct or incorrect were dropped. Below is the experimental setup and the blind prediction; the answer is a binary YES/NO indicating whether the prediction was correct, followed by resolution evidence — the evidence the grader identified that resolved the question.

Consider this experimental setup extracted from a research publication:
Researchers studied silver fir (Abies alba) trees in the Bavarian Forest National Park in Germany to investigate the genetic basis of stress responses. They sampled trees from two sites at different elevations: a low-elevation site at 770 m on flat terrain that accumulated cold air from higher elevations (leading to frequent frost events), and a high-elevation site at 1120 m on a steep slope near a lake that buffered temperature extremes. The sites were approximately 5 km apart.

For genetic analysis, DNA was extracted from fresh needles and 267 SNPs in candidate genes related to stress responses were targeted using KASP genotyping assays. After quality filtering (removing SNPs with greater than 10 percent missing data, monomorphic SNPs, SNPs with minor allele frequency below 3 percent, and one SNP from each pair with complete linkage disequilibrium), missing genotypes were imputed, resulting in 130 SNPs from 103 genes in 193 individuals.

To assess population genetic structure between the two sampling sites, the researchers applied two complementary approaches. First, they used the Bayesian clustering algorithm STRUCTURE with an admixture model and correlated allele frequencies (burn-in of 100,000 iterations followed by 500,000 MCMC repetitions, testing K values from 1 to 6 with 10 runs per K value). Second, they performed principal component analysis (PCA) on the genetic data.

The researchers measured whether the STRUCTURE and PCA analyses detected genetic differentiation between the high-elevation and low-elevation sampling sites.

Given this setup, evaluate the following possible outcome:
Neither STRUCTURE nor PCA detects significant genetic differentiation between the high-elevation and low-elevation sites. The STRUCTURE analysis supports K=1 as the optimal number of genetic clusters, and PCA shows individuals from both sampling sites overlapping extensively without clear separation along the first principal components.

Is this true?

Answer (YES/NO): YES